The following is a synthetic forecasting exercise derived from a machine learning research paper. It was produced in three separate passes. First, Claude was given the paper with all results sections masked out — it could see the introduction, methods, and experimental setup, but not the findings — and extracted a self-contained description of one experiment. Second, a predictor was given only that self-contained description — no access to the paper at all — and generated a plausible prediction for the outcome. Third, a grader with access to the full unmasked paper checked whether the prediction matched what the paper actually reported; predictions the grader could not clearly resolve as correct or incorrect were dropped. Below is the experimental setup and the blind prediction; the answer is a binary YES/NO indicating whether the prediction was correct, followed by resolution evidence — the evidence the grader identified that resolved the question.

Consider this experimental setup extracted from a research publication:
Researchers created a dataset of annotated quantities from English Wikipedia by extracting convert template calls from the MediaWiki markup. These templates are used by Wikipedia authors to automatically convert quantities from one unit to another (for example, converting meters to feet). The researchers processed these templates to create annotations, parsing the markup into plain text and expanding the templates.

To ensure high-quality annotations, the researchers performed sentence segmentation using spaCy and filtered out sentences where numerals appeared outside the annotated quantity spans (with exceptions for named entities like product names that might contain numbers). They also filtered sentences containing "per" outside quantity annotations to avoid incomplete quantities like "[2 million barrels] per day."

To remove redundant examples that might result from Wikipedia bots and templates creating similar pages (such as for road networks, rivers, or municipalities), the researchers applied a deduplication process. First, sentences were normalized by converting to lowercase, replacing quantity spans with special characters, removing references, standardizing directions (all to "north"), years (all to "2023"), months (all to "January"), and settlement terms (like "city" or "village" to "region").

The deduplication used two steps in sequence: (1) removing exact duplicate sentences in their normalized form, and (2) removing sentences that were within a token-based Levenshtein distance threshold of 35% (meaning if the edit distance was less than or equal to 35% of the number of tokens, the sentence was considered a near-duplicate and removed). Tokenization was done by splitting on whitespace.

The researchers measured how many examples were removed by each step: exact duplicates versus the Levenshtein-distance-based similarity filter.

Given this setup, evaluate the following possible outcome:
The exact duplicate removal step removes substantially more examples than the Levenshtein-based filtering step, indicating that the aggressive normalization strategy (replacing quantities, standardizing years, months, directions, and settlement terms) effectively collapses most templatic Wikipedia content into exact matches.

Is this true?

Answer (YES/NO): NO